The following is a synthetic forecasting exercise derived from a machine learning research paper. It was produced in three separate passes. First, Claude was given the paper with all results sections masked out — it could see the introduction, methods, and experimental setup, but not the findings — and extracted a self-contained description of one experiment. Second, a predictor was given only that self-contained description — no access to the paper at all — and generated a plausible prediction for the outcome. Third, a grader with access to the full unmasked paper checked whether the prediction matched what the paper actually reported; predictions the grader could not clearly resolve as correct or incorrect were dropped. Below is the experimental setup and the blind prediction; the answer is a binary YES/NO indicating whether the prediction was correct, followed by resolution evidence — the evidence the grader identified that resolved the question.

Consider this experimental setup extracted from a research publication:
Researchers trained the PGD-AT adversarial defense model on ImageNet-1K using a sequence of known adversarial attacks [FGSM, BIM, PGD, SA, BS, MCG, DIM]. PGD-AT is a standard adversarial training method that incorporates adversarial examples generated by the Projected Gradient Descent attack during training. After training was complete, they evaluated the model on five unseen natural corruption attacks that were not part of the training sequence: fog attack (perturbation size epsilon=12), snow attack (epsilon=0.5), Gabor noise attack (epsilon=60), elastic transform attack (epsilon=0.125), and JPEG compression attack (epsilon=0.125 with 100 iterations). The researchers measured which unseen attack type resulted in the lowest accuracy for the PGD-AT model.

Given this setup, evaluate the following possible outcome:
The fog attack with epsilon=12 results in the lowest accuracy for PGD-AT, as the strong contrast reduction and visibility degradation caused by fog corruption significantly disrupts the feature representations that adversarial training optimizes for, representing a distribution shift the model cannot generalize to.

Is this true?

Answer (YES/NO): NO